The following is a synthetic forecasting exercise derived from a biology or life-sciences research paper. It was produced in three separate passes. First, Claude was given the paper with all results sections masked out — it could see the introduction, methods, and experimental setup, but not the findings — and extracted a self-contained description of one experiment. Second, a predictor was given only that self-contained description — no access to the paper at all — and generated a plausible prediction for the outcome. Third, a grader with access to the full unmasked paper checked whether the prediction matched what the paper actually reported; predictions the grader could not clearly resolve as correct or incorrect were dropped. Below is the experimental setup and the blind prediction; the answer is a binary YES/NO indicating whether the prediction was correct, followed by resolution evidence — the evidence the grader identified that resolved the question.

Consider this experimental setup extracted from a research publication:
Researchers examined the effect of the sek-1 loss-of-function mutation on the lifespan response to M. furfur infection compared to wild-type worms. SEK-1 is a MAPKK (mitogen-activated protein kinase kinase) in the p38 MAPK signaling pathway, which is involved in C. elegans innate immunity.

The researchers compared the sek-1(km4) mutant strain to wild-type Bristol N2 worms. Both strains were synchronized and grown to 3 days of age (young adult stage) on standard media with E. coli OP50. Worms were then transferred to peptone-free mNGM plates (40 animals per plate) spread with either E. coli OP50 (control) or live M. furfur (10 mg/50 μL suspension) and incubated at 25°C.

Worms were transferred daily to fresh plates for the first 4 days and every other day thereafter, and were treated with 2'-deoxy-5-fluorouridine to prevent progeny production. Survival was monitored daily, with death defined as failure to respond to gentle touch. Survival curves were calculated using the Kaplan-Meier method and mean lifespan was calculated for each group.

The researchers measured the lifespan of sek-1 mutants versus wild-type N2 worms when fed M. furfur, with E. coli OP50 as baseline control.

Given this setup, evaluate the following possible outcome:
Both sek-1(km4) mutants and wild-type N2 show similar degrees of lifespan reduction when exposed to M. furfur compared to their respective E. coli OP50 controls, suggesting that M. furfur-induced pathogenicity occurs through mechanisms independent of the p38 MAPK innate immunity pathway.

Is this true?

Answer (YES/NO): NO